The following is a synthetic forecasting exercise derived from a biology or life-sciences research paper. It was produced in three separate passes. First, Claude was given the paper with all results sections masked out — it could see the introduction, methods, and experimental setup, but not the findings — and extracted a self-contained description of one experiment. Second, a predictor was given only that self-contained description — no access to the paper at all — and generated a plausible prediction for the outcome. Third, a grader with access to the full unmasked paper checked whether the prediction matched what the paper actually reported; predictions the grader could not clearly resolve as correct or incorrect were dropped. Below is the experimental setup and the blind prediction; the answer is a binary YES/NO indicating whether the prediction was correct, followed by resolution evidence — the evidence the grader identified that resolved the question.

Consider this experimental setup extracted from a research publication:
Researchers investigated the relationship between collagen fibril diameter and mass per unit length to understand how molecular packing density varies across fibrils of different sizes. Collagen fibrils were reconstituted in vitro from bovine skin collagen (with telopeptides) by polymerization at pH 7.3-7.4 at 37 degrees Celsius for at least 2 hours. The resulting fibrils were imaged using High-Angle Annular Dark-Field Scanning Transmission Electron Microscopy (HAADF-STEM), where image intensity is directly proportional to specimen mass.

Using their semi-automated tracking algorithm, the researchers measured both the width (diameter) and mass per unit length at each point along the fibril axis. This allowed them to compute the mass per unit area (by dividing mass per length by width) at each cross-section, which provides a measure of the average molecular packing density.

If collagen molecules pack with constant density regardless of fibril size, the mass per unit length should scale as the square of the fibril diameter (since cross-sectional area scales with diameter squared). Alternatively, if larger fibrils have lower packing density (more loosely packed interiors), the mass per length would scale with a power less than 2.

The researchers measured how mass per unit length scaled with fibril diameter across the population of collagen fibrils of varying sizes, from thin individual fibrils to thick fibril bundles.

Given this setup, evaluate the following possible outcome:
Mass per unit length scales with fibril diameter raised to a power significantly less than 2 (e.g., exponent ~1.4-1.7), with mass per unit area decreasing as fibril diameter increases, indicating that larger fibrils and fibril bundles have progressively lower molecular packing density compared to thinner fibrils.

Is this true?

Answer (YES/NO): YES